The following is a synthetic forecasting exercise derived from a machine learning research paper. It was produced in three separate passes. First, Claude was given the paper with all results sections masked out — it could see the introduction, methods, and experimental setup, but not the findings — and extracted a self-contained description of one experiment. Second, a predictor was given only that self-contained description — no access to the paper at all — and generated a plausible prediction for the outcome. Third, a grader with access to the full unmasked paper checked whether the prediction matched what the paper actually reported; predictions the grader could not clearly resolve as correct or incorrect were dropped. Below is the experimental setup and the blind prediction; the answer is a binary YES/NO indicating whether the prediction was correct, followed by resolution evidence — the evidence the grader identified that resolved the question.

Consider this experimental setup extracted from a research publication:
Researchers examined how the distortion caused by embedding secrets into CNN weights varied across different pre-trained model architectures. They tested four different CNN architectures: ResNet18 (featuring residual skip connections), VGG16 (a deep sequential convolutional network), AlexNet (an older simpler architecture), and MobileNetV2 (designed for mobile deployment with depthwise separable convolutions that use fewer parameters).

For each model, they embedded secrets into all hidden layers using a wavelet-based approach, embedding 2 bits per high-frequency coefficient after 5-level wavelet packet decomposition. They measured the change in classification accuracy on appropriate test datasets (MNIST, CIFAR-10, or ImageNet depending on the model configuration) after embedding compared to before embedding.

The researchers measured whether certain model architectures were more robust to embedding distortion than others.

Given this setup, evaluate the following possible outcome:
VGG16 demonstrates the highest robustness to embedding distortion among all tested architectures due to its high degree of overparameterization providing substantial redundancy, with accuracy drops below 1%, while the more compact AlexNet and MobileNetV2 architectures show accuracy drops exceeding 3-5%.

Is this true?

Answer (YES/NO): NO